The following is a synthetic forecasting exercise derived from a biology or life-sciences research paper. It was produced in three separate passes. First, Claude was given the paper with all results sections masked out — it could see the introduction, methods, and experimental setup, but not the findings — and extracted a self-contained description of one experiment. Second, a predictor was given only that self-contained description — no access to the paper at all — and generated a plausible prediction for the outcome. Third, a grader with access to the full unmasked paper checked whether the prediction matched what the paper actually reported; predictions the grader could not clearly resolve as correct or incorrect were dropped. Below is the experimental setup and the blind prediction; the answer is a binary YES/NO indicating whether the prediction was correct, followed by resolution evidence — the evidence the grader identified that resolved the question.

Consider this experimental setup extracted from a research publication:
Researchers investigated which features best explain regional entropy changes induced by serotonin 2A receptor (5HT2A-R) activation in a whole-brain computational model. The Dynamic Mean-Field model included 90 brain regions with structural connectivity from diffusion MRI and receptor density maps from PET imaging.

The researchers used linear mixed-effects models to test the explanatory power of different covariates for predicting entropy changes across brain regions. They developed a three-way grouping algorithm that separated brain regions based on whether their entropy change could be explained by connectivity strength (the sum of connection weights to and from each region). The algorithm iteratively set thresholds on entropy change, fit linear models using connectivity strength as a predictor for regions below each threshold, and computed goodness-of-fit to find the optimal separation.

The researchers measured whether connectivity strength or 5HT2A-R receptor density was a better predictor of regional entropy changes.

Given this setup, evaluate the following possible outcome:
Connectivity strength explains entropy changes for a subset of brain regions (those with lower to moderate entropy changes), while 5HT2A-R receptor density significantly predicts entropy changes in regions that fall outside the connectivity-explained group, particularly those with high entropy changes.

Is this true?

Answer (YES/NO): NO